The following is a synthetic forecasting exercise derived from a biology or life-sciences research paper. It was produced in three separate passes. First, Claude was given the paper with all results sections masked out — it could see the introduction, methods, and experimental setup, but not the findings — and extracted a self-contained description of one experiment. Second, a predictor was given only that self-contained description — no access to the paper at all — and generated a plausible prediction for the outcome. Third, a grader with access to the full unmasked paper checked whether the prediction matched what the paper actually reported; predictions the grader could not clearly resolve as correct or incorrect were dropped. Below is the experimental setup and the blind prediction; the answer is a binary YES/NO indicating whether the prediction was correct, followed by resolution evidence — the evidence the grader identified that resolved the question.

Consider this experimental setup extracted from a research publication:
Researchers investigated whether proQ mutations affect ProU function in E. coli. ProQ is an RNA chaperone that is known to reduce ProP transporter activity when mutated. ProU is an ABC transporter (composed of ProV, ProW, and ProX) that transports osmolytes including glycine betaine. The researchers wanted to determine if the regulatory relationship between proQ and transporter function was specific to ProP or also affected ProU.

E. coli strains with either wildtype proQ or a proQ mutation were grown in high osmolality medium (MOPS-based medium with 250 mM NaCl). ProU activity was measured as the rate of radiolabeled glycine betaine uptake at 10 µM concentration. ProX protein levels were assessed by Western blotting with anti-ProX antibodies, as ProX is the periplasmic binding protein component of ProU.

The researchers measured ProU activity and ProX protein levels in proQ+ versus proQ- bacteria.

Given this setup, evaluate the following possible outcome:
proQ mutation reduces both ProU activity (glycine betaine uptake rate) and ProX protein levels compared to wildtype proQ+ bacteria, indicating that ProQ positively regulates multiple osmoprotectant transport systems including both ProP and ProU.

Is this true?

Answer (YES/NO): NO